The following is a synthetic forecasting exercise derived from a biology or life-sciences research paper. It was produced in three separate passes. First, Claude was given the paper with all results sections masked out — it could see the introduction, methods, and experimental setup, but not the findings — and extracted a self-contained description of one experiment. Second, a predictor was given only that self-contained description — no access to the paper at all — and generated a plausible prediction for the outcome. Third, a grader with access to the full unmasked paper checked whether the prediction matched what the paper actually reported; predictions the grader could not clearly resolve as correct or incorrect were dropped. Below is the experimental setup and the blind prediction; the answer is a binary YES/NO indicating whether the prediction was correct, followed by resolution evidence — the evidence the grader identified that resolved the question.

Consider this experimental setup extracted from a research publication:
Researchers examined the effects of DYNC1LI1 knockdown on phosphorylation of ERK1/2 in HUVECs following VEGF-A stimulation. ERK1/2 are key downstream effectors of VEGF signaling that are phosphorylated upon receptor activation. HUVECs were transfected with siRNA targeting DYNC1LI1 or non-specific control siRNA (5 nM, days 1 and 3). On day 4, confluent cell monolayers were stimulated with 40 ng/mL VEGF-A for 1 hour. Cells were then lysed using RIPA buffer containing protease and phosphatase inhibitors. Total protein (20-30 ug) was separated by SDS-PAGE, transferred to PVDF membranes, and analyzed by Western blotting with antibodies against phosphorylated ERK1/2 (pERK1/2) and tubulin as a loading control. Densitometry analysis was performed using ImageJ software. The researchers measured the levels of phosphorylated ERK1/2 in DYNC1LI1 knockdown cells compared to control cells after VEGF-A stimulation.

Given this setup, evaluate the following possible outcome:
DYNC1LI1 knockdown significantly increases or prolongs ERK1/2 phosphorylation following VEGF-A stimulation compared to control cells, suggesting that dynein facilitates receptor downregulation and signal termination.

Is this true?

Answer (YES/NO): NO